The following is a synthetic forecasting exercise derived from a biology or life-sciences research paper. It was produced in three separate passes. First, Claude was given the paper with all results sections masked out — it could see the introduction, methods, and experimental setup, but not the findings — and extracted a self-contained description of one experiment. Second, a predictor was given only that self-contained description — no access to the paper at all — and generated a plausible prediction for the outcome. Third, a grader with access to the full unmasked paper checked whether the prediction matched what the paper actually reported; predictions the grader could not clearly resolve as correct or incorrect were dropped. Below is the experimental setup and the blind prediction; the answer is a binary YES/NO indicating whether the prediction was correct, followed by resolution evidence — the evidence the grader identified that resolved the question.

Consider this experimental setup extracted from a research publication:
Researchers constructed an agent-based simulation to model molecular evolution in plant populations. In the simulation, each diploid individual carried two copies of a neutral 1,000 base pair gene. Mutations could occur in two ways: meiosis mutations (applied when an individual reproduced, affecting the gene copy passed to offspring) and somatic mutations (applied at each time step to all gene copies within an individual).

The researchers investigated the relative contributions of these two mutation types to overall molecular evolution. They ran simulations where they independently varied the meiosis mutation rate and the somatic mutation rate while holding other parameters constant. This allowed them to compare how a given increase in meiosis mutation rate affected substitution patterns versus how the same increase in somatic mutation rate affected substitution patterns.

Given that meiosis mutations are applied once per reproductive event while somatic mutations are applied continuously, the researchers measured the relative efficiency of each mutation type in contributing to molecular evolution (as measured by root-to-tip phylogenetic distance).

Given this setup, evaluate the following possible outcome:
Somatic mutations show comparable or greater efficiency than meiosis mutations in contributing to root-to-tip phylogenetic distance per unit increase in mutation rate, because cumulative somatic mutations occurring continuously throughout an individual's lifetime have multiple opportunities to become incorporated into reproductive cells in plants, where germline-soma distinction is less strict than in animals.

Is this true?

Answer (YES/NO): NO